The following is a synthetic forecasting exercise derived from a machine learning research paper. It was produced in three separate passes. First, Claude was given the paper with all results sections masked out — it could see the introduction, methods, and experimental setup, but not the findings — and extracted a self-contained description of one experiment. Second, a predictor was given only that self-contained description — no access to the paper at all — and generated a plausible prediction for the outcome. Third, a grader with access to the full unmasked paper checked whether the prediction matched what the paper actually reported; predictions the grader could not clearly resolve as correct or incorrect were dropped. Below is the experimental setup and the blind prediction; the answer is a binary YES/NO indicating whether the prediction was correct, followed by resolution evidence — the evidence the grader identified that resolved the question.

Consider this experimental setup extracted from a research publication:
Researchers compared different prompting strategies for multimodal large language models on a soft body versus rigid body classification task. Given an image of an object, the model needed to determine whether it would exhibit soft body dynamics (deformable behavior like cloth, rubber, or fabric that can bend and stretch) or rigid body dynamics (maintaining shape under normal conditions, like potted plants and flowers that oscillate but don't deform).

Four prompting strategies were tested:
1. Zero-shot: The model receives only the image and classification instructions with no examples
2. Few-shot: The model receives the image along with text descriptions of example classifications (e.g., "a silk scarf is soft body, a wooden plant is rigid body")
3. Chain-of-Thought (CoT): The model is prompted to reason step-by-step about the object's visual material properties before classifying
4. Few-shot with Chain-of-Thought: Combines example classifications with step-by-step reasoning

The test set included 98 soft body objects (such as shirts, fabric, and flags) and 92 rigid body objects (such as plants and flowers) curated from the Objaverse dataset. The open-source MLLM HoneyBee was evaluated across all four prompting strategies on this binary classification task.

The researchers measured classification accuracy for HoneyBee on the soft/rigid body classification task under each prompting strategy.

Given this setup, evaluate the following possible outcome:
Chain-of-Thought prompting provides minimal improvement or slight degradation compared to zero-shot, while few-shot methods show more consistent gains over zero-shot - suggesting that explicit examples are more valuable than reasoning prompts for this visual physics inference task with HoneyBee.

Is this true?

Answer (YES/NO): NO